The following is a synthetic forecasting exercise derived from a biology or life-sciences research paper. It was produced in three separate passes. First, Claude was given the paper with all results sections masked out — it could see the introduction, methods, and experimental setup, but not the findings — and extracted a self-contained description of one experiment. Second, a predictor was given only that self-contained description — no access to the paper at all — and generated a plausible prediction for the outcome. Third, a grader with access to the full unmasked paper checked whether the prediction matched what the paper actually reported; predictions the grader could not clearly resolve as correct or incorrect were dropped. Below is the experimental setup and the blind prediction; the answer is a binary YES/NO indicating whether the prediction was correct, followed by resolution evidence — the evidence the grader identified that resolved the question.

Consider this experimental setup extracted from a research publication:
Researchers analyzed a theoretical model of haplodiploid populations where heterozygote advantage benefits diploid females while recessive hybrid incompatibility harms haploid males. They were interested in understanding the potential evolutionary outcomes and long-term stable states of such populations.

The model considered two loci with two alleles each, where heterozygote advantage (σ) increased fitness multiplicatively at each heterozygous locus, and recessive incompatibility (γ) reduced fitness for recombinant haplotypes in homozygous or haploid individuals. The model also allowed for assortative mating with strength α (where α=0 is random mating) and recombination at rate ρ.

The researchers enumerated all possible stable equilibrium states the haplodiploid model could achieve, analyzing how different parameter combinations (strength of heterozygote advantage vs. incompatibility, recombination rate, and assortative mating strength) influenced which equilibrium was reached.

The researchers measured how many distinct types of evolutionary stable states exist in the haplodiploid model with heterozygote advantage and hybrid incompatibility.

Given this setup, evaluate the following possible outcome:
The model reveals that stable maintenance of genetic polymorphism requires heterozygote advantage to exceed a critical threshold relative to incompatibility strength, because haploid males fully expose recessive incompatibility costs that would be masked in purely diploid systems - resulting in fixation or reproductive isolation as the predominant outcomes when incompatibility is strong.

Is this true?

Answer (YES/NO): NO